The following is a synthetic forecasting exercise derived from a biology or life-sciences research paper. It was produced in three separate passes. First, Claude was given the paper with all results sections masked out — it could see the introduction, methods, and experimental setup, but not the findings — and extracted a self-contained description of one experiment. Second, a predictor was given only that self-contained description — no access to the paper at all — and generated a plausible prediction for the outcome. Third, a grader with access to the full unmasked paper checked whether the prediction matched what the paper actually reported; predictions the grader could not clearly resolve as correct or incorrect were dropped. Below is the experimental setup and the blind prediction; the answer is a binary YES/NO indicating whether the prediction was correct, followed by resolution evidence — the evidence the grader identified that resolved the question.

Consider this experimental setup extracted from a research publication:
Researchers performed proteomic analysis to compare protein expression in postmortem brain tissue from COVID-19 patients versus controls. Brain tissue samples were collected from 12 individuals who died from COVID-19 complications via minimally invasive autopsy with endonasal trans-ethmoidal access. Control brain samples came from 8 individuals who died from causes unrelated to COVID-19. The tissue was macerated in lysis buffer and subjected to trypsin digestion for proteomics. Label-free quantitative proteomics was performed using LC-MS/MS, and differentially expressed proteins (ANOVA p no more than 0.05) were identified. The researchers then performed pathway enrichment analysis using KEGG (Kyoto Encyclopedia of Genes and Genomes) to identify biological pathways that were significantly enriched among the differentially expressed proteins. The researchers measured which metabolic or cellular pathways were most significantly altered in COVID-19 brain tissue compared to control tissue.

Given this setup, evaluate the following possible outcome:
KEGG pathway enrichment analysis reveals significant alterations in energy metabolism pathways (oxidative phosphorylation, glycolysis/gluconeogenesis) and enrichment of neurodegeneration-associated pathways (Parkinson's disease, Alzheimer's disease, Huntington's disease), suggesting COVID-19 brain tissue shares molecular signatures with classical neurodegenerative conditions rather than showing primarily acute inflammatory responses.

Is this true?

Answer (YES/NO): YES